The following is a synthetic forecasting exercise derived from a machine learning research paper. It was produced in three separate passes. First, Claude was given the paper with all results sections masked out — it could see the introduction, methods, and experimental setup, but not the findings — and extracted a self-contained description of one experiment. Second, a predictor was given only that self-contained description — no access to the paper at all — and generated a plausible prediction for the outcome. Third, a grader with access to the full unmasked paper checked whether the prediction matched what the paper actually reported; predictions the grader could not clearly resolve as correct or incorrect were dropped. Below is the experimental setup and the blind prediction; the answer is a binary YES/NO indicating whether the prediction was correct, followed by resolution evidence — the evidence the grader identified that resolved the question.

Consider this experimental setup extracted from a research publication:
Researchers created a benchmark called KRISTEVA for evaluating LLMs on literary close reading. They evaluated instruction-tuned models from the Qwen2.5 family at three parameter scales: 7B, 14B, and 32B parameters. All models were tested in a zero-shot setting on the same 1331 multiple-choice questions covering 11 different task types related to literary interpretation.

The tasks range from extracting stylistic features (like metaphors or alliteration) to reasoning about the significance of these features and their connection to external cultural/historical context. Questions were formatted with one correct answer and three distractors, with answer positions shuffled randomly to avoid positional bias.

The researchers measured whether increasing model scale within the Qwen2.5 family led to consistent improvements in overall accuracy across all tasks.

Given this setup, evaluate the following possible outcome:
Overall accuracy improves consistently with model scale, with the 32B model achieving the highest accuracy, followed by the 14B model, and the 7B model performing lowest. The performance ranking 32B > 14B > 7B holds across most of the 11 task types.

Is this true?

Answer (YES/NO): NO